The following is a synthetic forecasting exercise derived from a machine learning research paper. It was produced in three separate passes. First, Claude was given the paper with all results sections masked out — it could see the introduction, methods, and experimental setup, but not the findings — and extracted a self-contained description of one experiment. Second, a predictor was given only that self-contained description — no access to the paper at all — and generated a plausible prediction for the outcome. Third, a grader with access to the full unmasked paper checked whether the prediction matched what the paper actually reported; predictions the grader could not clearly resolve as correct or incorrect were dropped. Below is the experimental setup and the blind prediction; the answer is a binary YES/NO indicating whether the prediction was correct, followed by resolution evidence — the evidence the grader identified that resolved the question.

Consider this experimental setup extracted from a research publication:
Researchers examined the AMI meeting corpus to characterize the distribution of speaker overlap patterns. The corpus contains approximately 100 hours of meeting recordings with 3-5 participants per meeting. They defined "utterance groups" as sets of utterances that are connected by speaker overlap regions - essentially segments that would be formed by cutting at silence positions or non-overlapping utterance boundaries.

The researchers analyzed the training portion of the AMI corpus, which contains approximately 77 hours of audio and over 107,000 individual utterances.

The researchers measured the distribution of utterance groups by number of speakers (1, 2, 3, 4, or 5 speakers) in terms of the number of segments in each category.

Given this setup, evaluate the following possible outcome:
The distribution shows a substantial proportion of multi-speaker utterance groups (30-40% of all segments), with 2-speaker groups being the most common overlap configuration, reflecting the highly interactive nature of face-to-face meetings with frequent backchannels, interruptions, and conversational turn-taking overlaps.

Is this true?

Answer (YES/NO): YES